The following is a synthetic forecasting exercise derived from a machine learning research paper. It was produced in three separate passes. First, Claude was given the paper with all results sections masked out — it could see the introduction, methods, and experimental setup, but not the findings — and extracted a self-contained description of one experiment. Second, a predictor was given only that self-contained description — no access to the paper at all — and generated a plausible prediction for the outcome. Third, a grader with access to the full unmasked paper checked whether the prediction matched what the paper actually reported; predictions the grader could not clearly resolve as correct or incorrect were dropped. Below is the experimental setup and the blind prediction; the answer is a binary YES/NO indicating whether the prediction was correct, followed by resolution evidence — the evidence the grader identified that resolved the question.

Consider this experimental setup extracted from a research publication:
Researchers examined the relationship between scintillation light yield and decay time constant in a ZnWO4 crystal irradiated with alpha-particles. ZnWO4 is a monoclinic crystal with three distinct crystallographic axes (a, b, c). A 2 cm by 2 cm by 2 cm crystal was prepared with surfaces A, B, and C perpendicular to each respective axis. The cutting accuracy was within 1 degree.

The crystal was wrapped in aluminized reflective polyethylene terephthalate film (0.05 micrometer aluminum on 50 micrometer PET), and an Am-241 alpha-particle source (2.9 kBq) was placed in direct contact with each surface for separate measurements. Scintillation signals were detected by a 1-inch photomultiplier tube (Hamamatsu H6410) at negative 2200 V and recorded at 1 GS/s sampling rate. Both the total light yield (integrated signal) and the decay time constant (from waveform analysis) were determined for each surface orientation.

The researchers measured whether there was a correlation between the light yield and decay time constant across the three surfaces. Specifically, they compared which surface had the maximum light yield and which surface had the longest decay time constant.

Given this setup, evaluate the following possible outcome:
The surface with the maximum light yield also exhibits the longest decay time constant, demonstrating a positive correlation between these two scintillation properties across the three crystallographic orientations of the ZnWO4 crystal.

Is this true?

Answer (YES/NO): YES